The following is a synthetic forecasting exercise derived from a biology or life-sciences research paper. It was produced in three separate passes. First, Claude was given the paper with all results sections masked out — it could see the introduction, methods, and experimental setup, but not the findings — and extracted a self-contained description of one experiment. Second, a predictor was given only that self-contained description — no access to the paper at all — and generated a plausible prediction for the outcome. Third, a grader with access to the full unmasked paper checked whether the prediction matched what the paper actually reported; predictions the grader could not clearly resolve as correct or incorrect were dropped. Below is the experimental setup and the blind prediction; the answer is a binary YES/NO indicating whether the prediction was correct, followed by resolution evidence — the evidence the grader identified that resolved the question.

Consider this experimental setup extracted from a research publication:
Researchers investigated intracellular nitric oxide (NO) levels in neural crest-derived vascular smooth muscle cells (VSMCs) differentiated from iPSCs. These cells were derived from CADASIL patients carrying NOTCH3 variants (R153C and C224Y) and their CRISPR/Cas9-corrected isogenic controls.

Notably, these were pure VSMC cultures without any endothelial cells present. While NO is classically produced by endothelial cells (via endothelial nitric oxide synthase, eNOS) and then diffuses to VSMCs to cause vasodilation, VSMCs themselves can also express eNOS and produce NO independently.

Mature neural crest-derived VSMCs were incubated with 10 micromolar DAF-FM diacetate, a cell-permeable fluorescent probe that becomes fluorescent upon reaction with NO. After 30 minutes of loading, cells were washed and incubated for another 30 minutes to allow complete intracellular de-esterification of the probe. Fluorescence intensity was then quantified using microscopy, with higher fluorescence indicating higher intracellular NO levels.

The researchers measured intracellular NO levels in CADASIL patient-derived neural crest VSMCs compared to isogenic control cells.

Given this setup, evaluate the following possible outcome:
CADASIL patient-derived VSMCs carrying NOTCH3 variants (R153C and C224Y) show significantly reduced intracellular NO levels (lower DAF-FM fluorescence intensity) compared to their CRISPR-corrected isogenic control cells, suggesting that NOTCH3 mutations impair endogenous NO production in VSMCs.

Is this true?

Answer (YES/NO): YES